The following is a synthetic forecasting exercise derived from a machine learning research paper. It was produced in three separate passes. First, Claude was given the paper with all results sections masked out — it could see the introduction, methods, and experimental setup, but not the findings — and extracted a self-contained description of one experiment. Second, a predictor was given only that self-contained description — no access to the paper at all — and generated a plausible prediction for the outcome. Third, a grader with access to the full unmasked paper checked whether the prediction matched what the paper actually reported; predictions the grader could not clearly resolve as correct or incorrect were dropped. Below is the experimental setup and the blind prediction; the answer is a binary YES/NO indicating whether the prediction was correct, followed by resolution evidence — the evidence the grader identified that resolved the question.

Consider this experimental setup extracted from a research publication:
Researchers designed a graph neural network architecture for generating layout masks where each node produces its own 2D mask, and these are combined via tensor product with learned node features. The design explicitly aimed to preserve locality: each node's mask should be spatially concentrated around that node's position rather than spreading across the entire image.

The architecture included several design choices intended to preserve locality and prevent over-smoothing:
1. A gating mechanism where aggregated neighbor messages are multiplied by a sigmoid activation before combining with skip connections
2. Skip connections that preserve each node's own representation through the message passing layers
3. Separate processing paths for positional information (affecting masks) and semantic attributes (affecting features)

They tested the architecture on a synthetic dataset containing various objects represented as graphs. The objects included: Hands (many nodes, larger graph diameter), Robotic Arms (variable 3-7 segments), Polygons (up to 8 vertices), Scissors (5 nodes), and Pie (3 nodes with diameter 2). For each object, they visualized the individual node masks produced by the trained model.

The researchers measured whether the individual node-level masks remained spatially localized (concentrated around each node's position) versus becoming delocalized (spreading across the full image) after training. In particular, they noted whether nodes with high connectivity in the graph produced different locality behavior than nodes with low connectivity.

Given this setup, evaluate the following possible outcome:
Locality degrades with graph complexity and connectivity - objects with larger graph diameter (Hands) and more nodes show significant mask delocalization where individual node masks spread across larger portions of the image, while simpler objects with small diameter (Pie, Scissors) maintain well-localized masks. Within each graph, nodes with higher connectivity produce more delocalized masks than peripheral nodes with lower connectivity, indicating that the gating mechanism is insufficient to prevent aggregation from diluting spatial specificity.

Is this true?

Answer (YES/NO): NO